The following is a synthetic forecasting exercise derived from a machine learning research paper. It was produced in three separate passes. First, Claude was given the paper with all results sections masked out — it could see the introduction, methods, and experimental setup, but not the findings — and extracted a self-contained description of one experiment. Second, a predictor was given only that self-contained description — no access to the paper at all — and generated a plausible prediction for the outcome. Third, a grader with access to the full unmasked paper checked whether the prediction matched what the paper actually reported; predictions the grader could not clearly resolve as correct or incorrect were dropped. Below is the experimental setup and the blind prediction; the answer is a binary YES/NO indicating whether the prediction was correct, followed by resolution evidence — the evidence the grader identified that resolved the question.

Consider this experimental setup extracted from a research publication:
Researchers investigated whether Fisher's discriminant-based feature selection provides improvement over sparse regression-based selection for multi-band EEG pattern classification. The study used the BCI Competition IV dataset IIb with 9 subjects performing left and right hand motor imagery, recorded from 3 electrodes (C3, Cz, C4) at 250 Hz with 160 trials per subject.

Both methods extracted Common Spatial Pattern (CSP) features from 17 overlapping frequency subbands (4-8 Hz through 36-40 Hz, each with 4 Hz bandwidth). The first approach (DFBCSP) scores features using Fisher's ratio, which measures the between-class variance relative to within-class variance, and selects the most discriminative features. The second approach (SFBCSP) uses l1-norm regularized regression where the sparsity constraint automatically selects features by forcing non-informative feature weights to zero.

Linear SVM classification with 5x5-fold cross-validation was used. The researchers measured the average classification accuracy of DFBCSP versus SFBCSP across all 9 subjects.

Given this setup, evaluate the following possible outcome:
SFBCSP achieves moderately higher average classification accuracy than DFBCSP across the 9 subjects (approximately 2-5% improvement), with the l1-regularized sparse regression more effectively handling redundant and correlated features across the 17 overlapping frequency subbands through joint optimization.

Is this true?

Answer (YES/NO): NO